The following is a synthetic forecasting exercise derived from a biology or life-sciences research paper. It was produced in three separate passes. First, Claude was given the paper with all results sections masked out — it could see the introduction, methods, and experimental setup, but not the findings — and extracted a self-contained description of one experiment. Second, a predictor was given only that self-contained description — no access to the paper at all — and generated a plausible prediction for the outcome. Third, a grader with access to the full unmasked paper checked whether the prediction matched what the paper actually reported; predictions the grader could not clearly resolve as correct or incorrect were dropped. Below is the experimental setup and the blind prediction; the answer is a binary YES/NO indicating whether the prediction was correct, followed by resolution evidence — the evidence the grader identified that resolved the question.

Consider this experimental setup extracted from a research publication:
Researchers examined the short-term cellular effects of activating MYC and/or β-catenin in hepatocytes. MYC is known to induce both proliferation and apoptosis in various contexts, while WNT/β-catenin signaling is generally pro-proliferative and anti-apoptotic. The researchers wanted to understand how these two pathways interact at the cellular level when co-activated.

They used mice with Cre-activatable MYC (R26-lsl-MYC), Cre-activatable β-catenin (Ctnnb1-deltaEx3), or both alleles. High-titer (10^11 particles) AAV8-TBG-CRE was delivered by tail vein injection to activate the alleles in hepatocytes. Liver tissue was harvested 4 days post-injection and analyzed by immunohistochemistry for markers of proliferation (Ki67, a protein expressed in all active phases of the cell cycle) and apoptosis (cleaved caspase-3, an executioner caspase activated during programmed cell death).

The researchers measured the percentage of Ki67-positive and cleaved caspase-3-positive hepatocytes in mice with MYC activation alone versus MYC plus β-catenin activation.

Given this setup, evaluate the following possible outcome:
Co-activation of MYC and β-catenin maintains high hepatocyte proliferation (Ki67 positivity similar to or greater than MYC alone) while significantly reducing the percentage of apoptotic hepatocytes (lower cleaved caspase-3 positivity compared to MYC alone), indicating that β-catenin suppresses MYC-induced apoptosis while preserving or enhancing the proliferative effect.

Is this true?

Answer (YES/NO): NO